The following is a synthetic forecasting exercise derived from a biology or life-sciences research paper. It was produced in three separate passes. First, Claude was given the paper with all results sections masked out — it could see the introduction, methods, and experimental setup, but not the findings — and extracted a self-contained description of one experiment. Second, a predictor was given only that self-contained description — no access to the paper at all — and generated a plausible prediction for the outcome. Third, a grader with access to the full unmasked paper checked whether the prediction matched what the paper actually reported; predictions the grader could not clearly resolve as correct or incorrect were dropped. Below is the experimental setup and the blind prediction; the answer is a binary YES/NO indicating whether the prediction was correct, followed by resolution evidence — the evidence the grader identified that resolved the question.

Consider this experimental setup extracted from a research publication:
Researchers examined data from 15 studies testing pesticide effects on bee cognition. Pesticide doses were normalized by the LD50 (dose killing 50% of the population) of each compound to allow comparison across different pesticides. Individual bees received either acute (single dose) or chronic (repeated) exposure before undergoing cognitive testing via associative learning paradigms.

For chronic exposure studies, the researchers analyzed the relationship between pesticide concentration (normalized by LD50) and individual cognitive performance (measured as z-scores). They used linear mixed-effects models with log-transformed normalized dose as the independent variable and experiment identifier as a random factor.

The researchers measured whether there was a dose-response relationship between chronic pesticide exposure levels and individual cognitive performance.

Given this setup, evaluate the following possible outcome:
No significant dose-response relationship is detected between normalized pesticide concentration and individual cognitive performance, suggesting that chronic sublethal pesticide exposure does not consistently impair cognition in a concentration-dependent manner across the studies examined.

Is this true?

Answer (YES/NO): NO